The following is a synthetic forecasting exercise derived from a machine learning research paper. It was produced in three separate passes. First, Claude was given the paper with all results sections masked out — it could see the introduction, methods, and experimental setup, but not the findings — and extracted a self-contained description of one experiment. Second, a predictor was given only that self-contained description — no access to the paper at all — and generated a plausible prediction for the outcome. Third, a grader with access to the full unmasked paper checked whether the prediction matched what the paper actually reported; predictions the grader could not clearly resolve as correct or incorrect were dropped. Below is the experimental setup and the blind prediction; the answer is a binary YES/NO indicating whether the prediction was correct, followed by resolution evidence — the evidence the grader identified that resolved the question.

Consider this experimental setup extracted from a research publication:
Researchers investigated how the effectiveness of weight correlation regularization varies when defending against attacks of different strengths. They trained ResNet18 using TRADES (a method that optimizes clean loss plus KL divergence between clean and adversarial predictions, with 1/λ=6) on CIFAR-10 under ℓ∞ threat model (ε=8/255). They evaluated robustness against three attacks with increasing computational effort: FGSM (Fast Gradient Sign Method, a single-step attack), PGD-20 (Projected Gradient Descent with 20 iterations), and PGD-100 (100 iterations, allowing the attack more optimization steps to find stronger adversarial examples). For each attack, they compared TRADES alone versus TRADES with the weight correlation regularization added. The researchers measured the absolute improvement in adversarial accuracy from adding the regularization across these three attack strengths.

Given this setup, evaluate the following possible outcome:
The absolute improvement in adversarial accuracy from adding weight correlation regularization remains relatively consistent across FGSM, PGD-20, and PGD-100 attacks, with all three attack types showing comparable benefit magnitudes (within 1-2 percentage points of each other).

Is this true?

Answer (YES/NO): NO